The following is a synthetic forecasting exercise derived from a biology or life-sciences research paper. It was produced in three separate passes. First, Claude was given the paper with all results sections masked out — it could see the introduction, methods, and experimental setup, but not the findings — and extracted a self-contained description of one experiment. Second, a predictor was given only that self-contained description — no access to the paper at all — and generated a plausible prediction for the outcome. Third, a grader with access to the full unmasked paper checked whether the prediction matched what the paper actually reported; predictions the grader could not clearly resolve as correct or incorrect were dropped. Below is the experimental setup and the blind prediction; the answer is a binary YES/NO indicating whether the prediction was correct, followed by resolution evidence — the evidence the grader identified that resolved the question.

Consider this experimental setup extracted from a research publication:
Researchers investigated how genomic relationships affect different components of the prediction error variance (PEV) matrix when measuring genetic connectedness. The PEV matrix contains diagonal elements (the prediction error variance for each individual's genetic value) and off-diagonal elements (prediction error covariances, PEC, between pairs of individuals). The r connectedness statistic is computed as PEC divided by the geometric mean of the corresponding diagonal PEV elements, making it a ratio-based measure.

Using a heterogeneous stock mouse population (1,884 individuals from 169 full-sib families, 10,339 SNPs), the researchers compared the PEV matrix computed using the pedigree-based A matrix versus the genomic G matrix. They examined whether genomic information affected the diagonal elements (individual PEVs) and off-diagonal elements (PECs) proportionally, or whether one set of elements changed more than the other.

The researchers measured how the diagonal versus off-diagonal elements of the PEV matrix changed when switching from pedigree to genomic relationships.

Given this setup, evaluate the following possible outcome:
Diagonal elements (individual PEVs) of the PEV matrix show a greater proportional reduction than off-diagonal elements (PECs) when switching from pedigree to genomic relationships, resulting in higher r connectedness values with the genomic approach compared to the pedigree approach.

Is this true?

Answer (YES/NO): NO